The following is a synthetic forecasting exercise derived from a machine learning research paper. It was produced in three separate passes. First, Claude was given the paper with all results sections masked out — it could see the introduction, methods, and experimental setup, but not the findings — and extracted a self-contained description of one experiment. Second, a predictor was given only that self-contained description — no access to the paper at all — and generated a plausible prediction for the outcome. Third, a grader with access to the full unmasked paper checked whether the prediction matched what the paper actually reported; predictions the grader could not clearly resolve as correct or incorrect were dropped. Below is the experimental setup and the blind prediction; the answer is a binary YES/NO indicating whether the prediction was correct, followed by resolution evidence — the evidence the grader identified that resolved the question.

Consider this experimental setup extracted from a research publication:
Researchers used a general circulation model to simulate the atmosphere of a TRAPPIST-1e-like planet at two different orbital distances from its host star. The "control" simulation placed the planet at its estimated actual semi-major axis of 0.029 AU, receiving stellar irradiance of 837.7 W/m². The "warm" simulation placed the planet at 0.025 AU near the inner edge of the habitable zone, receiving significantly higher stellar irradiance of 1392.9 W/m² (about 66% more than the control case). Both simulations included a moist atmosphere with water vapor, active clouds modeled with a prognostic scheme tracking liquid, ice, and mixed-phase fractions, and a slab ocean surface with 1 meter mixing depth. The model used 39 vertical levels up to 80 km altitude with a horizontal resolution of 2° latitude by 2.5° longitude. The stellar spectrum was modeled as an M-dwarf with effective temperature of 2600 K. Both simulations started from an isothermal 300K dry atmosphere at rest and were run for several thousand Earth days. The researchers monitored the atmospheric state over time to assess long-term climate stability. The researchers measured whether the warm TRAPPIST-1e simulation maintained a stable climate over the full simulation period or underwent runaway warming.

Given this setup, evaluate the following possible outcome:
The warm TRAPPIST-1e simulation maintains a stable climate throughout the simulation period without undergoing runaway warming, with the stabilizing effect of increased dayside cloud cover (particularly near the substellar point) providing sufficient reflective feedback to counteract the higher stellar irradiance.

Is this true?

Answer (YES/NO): NO